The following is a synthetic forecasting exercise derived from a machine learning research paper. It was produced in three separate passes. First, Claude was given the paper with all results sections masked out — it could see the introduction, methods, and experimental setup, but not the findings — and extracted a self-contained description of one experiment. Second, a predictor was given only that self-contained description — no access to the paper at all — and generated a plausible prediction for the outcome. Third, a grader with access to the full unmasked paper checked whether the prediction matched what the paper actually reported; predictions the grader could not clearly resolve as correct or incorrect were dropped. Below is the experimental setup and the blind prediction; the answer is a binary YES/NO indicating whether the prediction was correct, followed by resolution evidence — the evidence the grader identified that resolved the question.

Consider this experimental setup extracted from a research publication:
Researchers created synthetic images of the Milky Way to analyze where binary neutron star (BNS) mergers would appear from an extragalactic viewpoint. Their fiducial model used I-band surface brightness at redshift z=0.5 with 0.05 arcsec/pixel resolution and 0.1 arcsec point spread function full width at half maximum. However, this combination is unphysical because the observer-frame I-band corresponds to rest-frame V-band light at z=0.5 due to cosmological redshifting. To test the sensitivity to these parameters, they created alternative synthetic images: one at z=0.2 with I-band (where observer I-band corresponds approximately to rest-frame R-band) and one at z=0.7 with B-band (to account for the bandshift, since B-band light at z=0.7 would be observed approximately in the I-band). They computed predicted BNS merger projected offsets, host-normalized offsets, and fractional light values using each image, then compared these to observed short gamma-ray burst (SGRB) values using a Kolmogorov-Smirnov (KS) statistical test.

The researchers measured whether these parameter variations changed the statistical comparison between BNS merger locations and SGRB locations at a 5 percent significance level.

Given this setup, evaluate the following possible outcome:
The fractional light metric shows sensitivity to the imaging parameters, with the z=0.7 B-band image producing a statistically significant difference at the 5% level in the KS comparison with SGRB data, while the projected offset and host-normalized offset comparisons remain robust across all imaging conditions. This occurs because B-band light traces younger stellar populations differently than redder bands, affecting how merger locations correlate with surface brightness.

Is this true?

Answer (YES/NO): NO